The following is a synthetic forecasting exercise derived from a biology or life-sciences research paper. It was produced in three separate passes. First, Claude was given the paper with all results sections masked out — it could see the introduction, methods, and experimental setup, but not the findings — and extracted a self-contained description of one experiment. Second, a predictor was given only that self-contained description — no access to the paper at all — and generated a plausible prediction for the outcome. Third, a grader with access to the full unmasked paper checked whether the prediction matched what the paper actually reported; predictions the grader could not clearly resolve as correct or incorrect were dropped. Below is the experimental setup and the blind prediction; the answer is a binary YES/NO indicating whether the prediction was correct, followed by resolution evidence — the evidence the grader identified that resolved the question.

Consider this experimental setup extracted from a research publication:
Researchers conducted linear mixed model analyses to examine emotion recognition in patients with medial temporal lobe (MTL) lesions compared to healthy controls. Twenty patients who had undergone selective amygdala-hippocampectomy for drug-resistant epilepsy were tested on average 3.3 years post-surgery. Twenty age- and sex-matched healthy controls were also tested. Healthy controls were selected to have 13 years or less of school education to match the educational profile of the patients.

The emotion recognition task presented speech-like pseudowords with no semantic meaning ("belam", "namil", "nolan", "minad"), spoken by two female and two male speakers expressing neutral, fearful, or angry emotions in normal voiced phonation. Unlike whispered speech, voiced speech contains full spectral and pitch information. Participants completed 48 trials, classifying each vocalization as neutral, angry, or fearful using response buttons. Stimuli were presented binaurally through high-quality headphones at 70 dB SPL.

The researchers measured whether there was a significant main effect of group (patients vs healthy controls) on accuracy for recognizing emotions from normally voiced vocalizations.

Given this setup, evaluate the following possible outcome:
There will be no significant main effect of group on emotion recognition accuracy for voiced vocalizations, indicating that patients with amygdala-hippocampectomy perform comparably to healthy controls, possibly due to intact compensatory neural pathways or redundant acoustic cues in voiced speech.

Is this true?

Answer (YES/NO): YES